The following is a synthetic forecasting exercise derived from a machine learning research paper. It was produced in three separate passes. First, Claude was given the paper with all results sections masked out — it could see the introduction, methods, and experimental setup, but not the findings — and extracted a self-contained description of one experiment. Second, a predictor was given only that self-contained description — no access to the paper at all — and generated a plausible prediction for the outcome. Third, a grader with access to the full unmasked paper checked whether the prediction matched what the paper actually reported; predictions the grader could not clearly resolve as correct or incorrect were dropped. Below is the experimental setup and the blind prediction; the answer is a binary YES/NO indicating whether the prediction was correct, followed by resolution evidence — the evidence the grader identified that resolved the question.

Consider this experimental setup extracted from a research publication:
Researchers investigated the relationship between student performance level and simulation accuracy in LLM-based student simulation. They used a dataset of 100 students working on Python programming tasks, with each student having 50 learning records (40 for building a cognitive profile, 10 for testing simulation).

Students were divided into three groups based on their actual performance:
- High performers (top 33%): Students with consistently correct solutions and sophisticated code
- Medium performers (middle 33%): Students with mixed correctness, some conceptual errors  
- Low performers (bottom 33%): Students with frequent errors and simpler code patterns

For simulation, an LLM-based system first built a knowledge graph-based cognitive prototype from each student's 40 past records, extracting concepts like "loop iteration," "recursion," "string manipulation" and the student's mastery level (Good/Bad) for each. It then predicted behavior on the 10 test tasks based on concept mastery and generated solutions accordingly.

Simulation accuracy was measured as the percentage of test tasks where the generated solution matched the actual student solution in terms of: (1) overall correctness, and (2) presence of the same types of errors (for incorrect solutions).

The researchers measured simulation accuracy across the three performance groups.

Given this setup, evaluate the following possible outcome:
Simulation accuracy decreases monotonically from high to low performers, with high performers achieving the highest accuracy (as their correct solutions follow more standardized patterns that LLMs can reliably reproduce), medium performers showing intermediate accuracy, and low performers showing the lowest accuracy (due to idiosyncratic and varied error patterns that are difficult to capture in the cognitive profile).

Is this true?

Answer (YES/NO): YES